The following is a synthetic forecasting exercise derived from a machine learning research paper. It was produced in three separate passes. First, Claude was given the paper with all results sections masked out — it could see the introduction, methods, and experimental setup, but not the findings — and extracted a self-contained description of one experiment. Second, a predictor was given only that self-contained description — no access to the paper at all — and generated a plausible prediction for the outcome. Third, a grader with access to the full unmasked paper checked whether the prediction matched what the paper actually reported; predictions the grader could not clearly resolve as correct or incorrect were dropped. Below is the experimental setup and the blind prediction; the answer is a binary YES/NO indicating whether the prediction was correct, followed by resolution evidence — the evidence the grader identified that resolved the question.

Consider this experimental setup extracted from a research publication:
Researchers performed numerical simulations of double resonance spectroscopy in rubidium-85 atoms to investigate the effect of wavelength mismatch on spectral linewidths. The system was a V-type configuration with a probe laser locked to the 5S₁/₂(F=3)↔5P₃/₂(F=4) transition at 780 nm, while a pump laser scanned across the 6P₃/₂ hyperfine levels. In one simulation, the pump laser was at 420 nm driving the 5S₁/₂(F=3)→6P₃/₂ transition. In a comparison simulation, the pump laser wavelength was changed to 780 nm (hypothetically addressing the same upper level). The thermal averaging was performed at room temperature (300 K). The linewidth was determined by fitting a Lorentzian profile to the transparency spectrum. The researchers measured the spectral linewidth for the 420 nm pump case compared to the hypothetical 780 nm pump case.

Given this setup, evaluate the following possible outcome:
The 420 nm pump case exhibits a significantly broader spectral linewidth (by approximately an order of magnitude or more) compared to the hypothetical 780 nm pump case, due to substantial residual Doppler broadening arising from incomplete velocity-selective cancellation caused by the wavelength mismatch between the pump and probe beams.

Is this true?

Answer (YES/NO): NO